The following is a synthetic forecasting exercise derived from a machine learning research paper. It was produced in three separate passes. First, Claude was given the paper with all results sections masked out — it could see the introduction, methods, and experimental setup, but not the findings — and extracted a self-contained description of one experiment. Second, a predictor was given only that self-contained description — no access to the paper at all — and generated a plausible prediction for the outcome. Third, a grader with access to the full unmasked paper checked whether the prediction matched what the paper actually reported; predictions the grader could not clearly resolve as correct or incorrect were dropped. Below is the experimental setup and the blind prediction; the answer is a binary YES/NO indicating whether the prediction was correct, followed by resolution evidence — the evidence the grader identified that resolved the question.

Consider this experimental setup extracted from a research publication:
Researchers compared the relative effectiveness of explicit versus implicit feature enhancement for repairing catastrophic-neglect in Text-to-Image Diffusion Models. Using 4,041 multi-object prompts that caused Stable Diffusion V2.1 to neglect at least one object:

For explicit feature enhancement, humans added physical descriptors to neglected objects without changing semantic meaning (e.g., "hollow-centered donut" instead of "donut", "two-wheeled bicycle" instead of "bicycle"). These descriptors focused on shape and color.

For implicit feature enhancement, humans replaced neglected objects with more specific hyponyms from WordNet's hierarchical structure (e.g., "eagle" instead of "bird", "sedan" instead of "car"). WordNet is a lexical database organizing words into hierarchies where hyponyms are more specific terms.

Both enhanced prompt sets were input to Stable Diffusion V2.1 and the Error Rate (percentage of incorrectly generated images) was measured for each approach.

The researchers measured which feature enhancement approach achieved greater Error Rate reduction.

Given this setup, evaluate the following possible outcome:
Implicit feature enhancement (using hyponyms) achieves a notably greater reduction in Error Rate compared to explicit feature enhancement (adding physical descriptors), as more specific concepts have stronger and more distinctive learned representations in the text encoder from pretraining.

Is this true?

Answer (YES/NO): NO